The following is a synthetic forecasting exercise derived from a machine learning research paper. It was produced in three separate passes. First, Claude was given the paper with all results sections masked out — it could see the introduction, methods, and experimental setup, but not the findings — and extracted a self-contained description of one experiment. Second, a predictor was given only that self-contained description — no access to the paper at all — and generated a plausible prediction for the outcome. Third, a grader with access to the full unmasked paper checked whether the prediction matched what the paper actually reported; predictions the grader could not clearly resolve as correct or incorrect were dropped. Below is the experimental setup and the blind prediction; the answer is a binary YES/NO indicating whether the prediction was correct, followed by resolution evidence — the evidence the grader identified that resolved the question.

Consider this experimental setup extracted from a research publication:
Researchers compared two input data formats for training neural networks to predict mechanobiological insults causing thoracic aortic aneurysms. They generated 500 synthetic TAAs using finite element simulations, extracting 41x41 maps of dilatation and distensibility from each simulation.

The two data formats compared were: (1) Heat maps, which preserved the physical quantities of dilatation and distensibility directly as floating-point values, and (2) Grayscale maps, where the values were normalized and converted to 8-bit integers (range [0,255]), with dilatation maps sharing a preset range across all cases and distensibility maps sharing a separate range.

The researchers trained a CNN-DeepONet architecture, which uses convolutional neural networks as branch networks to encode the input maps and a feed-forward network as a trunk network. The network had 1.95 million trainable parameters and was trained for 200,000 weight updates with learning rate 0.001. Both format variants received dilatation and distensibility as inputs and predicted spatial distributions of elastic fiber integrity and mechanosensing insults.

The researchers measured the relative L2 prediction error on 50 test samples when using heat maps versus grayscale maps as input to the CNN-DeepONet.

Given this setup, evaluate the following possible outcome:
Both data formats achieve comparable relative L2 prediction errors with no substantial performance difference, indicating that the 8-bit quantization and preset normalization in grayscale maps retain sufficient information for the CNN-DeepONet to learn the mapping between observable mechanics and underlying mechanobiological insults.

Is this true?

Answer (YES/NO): YES